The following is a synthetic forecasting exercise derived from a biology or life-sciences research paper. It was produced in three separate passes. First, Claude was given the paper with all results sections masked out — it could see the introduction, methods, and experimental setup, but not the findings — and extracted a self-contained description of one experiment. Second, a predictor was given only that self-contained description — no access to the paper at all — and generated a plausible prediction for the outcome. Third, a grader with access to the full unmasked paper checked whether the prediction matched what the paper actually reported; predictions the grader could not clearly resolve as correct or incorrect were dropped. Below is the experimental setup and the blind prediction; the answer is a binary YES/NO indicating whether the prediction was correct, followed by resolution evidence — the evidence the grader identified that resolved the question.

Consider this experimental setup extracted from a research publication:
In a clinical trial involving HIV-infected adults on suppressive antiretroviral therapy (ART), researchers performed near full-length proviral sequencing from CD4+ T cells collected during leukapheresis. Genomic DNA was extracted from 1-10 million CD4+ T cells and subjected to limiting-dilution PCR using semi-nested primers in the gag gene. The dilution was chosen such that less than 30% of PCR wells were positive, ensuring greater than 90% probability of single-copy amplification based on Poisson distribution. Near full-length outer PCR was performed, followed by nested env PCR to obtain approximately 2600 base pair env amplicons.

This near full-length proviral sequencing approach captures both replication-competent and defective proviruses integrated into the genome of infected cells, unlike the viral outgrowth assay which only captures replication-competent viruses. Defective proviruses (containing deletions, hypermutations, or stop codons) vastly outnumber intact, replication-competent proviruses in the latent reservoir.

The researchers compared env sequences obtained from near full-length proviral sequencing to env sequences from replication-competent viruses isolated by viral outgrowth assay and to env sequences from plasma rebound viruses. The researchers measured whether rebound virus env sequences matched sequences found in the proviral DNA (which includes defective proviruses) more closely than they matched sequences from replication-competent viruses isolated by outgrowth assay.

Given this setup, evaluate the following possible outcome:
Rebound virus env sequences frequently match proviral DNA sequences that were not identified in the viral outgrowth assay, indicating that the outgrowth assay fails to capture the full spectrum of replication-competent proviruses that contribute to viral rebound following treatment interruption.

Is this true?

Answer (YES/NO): NO